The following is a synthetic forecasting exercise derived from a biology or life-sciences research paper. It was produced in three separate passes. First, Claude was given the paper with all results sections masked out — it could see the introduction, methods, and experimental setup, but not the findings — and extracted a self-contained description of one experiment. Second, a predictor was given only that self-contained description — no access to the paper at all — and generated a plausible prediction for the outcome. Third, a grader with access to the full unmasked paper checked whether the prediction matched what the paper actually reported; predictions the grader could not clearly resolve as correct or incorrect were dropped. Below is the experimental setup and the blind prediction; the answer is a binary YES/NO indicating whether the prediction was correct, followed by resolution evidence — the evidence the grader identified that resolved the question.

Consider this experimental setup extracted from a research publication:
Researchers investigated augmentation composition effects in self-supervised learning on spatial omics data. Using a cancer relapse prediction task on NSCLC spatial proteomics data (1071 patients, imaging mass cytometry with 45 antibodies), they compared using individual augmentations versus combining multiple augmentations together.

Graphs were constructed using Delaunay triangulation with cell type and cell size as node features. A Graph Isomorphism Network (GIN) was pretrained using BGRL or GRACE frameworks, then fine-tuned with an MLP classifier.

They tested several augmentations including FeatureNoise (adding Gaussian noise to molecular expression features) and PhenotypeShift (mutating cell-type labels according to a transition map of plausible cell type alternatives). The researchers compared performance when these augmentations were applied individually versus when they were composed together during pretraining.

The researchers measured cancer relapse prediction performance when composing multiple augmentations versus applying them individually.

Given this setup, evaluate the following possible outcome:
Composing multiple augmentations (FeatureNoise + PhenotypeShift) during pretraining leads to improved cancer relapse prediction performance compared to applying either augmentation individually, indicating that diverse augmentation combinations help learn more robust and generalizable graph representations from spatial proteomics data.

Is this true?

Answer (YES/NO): NO